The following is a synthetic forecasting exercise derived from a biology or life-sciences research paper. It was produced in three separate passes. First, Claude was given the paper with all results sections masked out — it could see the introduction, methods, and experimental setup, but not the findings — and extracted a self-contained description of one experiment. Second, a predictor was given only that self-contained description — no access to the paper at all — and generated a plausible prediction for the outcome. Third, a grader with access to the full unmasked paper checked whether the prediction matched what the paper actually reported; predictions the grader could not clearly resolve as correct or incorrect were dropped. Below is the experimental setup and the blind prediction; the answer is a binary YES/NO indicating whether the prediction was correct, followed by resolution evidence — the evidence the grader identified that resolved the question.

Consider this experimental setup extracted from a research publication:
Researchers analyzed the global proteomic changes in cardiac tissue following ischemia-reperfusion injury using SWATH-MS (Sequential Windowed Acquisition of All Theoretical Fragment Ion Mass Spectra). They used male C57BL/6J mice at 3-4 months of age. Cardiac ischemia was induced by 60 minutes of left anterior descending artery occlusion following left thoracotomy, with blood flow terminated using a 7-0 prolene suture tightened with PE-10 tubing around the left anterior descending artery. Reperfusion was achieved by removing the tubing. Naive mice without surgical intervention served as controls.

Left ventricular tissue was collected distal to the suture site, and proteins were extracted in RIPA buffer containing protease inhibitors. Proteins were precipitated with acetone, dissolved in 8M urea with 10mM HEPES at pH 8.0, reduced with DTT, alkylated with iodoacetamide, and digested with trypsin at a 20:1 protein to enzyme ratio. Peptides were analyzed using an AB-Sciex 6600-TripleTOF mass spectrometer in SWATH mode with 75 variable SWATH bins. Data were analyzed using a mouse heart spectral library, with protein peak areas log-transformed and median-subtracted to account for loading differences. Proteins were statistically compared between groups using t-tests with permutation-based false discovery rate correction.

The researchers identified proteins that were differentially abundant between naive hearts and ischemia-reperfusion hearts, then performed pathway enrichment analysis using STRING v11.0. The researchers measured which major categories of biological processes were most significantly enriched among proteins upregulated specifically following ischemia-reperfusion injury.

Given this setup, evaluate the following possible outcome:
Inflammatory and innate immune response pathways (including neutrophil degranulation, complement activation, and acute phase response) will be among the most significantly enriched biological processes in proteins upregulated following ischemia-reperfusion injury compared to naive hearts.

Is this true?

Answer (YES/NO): NO